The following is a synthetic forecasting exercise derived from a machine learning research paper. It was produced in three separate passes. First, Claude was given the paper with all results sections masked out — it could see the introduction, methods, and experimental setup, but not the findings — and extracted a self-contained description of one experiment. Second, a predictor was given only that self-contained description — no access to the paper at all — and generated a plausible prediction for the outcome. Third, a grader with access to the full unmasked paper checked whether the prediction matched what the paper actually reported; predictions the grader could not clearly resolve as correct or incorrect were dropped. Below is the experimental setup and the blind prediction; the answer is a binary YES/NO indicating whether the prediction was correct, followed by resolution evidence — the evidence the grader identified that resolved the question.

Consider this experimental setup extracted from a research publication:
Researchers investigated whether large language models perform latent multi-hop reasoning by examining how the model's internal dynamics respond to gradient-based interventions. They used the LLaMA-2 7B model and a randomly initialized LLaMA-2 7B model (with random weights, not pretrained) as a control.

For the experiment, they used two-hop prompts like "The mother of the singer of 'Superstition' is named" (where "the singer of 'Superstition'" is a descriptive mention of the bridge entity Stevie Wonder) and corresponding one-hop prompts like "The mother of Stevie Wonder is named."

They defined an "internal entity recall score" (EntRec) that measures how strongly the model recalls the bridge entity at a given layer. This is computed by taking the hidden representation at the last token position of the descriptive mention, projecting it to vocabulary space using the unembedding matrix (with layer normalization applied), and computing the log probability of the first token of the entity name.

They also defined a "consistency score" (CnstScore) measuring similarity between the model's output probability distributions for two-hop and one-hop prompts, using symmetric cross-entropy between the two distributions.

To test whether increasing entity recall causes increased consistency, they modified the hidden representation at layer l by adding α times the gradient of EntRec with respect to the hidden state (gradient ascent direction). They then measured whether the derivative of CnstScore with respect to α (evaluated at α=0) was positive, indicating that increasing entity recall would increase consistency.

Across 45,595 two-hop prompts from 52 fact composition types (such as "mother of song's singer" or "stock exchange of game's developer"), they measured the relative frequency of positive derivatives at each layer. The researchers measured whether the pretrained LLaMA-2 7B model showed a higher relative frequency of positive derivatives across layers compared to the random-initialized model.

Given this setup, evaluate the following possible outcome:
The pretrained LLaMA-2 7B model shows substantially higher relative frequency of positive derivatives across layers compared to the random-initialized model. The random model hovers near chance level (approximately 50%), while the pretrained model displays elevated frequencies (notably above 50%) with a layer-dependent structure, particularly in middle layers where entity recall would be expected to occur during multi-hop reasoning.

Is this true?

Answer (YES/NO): YES